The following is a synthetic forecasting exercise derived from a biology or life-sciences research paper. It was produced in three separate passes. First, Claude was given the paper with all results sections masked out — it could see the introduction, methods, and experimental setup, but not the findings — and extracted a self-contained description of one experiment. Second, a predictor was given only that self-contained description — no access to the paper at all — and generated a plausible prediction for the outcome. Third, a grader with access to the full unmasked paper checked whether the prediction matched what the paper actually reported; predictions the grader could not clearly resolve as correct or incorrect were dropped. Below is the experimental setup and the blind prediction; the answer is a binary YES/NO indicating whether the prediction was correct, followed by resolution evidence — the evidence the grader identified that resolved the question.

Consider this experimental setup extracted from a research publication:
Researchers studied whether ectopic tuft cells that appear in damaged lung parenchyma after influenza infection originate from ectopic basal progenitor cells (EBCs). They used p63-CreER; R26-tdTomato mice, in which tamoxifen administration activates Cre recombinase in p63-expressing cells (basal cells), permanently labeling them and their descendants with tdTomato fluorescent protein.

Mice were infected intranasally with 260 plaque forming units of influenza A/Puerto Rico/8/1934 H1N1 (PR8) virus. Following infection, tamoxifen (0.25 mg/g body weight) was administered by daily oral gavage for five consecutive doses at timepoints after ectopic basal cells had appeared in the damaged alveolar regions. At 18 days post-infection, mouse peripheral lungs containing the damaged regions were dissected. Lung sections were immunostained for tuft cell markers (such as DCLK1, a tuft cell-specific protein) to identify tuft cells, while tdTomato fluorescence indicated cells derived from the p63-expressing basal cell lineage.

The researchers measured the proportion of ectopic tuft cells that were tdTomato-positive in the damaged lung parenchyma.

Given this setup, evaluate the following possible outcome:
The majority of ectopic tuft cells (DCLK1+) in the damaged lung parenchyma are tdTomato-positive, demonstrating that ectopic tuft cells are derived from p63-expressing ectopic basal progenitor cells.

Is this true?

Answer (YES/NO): YES